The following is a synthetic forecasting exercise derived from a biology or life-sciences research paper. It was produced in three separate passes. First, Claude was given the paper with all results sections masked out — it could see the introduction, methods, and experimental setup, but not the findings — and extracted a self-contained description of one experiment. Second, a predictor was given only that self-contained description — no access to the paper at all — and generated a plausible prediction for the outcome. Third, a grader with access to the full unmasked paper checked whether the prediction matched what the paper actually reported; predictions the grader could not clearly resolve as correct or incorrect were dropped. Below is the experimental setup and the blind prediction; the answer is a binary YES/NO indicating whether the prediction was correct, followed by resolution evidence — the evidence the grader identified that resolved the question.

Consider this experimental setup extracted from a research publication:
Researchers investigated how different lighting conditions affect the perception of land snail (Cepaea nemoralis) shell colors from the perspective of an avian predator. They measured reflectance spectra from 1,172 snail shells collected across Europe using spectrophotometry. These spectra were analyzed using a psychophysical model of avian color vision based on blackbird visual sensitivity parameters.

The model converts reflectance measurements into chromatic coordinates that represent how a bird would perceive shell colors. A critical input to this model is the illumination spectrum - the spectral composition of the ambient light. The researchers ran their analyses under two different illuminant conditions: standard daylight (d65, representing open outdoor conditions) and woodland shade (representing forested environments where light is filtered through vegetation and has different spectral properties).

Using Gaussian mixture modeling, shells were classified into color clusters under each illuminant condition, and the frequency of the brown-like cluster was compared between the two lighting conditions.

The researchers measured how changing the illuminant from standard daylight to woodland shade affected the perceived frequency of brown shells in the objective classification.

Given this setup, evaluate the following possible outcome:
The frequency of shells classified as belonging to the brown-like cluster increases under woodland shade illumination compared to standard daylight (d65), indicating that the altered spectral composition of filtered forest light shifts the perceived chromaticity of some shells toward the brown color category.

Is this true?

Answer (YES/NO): YES